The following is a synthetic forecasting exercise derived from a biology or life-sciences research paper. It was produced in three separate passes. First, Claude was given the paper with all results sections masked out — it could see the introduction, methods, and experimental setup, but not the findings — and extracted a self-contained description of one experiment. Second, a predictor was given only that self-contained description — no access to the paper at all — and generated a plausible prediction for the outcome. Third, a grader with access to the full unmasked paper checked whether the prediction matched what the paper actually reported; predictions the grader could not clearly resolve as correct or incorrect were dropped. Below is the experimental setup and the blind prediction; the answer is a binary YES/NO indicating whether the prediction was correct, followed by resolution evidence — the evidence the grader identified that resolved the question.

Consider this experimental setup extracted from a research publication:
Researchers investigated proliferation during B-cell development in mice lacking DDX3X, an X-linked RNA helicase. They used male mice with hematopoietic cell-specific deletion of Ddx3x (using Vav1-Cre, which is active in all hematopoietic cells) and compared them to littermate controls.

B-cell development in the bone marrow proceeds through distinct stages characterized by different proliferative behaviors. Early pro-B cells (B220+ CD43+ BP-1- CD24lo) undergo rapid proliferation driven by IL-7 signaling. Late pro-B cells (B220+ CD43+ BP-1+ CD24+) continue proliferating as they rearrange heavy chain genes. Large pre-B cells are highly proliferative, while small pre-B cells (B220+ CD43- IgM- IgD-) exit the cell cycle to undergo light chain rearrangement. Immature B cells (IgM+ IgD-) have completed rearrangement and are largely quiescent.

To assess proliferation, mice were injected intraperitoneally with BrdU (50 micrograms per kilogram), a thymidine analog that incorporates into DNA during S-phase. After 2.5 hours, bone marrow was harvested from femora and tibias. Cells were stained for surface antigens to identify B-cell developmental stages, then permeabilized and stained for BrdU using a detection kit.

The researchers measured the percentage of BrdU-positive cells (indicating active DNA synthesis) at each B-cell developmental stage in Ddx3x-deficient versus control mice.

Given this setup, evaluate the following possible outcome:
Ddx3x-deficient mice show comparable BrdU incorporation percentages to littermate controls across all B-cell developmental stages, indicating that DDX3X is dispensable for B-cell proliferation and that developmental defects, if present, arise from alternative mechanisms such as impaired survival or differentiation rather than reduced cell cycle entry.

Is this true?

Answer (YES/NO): NO